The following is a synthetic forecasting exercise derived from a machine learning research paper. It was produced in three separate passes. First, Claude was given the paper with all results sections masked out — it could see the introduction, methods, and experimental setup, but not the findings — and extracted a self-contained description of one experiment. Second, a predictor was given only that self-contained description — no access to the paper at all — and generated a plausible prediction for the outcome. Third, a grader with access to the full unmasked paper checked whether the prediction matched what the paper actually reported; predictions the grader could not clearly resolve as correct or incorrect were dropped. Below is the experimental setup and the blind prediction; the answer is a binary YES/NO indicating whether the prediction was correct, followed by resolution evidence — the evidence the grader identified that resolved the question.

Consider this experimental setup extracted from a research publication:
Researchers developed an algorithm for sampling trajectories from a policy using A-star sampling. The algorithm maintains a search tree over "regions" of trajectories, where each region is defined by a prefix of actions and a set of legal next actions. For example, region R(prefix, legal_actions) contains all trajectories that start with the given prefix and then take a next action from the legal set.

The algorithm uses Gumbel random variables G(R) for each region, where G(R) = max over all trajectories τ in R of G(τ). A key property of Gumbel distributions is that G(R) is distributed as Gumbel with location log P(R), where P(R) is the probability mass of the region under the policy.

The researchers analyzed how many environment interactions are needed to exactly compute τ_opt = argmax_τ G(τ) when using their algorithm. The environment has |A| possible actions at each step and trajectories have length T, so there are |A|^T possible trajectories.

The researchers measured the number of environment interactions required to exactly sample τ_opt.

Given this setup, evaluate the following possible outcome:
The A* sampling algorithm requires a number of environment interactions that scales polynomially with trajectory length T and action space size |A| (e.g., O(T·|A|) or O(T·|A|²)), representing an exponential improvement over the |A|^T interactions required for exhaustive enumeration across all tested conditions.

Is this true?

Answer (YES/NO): NO